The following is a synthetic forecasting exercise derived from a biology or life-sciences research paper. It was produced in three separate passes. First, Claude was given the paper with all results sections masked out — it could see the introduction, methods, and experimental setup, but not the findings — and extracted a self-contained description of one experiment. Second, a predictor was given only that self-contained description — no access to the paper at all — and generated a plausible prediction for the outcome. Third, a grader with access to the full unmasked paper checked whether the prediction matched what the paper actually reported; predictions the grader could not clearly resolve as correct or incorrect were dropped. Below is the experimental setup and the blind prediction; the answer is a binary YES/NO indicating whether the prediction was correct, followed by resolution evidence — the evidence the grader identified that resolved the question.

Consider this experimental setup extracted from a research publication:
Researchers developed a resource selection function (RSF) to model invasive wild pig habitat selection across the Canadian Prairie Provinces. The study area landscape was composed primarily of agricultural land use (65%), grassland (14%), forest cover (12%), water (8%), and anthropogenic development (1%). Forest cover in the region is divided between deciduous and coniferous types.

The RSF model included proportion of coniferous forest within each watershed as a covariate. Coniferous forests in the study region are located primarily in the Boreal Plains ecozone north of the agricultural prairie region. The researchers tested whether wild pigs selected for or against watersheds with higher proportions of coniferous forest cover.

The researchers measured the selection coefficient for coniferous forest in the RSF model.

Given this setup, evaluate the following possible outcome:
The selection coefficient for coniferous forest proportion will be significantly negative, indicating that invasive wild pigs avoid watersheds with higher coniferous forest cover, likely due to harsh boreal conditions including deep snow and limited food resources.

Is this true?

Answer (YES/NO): NO